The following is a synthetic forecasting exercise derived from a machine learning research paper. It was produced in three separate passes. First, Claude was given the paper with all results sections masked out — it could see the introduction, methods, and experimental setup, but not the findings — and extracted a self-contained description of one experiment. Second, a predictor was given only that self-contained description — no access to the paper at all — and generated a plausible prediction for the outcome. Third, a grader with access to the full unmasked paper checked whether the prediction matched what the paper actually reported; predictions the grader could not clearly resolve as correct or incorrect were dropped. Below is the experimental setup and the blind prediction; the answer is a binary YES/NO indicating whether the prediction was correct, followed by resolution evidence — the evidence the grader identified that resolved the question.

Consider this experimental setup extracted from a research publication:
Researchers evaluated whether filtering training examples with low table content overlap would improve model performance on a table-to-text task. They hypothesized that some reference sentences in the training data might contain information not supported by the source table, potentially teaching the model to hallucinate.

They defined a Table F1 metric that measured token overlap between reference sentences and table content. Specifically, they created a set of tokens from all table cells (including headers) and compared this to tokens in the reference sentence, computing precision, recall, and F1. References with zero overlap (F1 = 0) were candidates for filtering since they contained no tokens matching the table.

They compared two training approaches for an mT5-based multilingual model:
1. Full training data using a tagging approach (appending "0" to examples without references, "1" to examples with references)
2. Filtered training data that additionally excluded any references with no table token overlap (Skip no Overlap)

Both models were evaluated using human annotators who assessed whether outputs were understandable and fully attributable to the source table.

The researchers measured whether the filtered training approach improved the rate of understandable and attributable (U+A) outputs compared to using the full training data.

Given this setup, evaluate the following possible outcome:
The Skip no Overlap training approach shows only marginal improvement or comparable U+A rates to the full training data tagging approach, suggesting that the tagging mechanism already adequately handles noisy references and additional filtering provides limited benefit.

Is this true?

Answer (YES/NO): NO